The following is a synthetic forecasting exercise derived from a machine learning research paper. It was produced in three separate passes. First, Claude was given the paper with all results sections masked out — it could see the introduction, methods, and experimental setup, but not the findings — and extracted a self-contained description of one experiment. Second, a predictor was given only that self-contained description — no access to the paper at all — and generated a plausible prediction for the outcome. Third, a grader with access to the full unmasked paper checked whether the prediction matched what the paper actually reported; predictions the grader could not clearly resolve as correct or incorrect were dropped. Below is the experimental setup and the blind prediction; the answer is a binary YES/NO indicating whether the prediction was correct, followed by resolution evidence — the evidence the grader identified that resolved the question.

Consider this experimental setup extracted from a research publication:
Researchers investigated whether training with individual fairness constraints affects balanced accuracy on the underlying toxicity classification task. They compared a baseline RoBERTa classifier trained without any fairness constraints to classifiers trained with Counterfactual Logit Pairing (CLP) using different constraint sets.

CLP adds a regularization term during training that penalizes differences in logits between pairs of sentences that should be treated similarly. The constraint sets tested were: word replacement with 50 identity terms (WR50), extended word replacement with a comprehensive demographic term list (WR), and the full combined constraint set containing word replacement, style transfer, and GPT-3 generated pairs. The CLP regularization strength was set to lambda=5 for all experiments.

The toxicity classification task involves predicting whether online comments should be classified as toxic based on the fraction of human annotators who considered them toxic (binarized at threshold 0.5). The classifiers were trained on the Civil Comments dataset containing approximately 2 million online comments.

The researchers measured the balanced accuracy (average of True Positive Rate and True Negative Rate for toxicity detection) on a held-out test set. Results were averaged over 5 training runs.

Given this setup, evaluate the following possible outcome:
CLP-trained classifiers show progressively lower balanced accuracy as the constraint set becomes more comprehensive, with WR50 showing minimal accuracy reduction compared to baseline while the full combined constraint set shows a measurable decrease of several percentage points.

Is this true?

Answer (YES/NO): NO